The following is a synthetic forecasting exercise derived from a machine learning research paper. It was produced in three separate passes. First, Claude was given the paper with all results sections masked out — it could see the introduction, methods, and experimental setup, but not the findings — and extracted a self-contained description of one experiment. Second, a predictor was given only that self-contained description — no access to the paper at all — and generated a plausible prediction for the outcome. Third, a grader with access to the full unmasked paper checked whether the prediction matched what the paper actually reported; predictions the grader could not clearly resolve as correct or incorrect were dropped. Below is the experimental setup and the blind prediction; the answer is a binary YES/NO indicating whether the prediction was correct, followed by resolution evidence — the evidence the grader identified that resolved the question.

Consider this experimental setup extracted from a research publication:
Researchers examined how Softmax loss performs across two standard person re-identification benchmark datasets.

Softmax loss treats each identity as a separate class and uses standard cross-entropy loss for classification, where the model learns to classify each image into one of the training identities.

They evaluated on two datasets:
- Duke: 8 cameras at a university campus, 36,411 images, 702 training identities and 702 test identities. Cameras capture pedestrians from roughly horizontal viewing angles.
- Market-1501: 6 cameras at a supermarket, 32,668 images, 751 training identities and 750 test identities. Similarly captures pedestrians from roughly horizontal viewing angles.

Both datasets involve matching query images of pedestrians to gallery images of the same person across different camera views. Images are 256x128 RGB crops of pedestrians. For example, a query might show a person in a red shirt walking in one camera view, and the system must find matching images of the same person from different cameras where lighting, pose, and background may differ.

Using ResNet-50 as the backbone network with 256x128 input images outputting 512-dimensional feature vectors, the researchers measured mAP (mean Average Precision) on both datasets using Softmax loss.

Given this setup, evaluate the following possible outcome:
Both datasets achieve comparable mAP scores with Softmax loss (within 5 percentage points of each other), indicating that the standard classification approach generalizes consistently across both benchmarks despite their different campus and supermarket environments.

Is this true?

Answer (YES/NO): NO